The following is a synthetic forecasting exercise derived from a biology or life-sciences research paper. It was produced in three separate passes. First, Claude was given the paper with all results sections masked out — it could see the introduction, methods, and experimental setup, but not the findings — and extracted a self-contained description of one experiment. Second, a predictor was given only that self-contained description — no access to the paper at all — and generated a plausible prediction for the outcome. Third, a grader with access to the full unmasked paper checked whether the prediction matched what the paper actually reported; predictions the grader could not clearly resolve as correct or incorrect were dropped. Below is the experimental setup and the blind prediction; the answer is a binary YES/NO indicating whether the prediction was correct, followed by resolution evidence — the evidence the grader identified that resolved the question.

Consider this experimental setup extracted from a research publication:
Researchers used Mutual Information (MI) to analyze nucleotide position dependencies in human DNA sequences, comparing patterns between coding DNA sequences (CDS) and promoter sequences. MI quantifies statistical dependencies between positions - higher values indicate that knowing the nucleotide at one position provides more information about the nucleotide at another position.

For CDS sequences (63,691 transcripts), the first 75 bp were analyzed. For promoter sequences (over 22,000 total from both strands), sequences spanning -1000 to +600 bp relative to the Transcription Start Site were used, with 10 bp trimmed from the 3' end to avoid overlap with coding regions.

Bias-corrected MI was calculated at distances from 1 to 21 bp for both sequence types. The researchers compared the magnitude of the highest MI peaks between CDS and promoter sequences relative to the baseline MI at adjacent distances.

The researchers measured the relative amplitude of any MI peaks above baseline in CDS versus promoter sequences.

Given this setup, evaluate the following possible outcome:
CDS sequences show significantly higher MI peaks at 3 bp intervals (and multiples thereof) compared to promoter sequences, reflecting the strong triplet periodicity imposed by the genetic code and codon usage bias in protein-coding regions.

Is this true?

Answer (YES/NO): YES